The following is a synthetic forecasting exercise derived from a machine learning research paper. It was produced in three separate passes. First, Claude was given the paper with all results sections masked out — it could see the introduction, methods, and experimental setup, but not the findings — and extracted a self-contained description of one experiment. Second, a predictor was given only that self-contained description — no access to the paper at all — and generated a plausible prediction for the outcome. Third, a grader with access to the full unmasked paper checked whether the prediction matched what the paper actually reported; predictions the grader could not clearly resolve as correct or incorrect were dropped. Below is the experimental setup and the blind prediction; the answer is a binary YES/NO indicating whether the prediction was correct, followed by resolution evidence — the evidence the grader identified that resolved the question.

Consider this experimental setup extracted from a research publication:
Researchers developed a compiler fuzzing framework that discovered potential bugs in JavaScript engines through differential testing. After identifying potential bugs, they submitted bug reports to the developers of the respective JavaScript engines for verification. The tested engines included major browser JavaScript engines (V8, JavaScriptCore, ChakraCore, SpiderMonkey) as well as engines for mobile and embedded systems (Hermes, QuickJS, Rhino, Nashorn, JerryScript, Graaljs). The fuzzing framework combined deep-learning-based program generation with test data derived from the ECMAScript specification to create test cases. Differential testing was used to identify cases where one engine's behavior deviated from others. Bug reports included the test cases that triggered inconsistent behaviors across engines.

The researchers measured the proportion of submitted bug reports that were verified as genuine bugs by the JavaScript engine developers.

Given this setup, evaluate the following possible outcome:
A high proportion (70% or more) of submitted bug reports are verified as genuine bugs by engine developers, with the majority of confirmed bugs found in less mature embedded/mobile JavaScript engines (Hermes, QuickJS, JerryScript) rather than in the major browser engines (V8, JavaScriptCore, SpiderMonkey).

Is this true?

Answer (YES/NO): YES